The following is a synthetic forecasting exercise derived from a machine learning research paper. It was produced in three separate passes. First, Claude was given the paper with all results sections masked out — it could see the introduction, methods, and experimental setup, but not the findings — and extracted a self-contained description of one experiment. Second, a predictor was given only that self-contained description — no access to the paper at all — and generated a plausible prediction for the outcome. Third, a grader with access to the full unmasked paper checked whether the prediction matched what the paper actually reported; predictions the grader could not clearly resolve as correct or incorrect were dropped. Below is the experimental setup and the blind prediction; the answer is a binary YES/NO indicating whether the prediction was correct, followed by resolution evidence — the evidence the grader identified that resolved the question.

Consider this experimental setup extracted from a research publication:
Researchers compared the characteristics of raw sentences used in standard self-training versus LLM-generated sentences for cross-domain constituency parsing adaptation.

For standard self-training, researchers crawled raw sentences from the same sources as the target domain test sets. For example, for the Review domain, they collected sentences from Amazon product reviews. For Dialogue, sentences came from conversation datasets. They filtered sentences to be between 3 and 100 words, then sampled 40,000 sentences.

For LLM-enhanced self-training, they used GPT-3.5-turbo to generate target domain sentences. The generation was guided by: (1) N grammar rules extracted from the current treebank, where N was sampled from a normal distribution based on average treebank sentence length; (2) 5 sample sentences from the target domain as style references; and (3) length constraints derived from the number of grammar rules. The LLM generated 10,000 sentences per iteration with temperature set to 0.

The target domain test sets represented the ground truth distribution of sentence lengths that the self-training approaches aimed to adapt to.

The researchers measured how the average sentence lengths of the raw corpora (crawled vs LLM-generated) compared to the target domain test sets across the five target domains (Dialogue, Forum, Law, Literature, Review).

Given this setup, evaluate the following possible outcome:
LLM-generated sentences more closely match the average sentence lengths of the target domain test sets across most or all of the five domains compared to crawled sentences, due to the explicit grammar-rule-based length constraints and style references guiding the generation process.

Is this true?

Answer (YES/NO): NO